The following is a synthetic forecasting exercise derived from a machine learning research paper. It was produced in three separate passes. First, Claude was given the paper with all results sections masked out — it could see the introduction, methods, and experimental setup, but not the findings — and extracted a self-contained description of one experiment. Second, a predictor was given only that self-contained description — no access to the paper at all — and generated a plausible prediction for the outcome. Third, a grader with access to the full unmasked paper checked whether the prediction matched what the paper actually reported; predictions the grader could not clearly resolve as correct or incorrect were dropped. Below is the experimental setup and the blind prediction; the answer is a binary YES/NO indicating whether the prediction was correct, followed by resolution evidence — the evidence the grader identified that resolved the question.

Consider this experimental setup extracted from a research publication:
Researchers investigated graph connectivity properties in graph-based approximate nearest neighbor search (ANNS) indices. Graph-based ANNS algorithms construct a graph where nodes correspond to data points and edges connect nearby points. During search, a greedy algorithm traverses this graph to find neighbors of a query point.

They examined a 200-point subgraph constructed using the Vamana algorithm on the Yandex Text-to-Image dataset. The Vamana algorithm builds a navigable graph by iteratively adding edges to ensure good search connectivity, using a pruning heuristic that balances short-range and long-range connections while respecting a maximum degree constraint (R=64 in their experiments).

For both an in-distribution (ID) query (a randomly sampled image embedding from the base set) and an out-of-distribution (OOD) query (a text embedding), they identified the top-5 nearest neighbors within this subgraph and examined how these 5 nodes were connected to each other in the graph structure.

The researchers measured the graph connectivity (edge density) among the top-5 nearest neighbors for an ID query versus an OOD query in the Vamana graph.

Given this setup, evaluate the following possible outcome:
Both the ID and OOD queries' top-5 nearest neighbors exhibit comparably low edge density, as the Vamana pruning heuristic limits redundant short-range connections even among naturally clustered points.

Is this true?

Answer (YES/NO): NO